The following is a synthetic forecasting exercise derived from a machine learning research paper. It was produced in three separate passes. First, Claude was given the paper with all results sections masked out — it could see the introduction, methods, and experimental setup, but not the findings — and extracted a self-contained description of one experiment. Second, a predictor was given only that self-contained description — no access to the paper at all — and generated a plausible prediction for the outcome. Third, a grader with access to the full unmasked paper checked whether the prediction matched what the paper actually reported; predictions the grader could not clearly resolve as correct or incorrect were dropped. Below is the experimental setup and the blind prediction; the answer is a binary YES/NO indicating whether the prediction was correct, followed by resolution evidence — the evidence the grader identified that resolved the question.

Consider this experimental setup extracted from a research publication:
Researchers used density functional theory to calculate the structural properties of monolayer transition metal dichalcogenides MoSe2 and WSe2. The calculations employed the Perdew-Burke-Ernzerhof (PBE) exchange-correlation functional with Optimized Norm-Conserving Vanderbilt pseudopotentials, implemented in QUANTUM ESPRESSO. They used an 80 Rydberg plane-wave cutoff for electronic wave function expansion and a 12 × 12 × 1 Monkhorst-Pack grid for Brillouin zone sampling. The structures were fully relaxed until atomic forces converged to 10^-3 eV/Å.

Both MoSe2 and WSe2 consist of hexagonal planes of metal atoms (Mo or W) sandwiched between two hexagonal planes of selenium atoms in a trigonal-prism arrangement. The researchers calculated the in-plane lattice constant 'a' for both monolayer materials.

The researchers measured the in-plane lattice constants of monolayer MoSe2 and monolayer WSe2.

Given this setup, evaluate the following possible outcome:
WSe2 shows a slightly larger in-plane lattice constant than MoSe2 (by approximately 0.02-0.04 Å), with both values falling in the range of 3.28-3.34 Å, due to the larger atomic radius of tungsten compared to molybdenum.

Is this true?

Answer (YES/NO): NO